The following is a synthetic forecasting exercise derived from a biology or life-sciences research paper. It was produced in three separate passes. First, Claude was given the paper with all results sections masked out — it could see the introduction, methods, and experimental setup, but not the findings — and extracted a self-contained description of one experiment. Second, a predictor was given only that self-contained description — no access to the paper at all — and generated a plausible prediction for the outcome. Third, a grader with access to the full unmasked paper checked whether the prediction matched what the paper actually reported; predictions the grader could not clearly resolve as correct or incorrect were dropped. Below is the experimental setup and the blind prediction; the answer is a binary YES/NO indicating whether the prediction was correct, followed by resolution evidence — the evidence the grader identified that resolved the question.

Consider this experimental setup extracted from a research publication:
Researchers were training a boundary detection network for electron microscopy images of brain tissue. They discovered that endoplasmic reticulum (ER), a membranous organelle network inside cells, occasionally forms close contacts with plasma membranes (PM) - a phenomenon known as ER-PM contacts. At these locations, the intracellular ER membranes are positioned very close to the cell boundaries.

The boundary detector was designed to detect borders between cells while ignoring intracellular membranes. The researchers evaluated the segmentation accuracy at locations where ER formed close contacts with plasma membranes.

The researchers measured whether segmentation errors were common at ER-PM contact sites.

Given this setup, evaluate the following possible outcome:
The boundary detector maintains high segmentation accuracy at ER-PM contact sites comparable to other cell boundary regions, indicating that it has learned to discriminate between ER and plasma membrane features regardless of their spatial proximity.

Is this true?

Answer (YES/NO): NO